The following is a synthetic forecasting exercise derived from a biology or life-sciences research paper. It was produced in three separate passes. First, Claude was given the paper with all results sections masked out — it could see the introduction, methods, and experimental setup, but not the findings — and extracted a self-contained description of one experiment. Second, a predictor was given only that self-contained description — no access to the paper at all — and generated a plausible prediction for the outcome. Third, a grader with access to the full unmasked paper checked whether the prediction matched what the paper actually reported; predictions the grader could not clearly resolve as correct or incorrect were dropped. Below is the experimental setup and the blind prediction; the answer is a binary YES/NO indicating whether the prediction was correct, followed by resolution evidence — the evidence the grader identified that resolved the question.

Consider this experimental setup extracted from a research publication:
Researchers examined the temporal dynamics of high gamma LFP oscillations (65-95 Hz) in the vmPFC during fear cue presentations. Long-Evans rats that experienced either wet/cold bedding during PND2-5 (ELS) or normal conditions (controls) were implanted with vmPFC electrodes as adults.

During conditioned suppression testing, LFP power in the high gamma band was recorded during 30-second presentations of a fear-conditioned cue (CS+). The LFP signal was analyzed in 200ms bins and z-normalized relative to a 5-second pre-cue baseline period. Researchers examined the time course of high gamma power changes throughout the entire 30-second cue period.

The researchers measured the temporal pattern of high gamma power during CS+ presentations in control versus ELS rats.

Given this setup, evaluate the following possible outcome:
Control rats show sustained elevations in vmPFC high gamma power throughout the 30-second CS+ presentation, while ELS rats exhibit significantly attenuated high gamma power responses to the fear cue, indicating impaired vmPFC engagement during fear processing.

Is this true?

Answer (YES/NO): YES